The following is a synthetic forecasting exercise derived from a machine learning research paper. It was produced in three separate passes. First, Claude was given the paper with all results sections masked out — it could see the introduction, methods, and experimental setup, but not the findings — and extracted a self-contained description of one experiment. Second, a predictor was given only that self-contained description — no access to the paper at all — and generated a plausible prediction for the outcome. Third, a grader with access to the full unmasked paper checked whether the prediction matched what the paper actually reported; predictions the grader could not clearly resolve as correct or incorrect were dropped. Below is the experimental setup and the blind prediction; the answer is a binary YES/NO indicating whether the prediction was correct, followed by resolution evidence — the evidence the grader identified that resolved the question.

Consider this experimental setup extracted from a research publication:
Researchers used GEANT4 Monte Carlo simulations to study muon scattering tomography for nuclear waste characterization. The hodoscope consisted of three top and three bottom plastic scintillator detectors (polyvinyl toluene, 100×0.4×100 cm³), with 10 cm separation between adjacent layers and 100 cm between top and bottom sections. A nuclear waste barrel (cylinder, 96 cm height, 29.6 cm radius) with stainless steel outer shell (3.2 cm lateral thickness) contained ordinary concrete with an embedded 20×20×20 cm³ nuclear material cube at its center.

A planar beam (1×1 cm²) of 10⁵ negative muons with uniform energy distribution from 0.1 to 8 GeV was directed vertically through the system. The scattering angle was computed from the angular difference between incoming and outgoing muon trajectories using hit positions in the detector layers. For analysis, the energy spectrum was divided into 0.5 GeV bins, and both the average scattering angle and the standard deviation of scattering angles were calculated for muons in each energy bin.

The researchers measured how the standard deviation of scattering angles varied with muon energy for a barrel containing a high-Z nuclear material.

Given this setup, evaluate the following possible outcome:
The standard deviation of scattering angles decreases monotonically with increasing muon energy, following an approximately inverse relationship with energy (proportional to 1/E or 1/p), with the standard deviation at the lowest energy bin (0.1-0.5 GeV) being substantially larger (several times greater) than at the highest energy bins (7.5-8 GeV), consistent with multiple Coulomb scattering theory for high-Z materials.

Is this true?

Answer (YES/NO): NO